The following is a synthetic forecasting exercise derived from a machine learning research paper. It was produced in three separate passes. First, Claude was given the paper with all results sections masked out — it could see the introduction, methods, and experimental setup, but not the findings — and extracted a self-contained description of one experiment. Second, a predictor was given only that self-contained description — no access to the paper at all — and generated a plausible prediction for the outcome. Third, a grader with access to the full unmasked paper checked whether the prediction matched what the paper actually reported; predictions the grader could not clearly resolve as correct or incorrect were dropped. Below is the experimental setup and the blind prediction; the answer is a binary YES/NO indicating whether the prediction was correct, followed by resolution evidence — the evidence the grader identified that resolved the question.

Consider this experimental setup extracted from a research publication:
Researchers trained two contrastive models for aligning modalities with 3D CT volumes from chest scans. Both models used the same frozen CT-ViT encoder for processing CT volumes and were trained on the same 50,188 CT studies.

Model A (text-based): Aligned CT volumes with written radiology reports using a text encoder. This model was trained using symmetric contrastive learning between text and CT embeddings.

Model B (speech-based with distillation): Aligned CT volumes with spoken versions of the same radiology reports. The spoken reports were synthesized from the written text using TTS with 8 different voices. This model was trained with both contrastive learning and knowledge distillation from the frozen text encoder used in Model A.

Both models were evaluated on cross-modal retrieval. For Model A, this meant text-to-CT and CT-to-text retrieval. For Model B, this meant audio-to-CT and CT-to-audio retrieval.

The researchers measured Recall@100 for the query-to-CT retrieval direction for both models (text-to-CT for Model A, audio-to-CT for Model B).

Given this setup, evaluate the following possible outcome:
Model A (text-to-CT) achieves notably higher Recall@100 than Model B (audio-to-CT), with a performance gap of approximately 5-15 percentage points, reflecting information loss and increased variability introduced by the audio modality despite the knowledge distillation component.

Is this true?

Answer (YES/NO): YES